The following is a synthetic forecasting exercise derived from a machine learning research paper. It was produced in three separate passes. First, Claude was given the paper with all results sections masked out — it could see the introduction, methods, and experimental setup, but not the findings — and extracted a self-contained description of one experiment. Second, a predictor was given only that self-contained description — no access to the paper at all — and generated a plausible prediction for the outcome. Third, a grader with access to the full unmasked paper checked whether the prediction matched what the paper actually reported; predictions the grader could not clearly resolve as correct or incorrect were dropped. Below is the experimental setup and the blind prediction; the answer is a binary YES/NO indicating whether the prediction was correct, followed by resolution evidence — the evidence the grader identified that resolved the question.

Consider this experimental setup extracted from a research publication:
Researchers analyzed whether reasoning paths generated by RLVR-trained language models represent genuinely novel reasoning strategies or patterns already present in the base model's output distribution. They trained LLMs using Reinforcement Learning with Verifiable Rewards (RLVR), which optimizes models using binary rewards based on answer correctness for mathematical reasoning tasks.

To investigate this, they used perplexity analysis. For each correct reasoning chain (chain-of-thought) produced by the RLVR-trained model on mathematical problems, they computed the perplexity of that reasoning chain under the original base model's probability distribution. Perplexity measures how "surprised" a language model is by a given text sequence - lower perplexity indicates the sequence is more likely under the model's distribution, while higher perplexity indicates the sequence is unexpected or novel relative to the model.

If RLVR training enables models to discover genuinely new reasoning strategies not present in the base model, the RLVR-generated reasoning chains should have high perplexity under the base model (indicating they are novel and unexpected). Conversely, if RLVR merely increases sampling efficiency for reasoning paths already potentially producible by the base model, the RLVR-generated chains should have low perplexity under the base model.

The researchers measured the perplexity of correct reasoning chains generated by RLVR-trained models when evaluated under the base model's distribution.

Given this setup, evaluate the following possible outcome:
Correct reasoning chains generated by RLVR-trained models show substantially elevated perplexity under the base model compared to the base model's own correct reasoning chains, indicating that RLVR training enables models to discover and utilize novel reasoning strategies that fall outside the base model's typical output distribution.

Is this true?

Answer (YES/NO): NO